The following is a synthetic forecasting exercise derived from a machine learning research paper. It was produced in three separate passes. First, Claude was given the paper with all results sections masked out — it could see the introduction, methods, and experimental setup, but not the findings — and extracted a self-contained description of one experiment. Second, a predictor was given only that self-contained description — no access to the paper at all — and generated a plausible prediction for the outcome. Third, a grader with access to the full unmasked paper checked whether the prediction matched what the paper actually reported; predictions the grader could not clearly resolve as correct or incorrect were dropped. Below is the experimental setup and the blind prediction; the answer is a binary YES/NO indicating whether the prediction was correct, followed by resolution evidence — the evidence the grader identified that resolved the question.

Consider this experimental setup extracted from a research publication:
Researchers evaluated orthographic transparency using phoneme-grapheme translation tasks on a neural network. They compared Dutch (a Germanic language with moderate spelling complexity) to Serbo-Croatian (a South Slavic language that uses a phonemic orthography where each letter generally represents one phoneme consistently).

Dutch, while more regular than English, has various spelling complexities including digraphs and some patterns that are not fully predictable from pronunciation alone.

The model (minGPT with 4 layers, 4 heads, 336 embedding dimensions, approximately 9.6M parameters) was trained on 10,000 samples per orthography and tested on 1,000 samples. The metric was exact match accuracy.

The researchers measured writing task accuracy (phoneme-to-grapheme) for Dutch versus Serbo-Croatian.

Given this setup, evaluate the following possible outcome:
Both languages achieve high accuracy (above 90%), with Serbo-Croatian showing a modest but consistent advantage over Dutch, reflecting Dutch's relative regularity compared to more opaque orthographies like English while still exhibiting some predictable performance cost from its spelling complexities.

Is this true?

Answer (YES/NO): NO